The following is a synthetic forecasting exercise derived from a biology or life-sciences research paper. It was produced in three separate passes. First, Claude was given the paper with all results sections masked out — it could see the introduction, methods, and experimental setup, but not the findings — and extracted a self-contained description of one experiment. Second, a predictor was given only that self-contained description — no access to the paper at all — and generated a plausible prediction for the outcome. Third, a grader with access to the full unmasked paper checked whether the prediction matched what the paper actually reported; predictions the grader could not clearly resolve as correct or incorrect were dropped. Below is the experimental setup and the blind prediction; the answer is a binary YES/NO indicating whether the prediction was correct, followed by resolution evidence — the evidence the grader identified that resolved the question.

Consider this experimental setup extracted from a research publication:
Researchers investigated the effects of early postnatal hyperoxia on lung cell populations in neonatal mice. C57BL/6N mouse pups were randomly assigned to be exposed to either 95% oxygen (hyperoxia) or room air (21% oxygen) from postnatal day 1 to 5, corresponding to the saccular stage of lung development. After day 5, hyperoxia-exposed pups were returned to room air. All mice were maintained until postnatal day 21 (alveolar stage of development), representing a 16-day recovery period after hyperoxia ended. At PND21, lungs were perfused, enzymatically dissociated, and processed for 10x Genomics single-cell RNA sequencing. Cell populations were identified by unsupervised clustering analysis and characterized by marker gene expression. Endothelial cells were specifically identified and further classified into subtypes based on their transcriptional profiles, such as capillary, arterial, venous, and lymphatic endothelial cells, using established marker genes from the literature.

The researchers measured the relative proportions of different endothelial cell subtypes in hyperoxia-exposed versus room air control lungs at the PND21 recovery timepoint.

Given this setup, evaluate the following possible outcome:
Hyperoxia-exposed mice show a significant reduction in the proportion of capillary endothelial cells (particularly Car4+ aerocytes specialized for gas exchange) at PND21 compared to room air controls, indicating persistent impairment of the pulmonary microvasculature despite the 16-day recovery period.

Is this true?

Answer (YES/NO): NO